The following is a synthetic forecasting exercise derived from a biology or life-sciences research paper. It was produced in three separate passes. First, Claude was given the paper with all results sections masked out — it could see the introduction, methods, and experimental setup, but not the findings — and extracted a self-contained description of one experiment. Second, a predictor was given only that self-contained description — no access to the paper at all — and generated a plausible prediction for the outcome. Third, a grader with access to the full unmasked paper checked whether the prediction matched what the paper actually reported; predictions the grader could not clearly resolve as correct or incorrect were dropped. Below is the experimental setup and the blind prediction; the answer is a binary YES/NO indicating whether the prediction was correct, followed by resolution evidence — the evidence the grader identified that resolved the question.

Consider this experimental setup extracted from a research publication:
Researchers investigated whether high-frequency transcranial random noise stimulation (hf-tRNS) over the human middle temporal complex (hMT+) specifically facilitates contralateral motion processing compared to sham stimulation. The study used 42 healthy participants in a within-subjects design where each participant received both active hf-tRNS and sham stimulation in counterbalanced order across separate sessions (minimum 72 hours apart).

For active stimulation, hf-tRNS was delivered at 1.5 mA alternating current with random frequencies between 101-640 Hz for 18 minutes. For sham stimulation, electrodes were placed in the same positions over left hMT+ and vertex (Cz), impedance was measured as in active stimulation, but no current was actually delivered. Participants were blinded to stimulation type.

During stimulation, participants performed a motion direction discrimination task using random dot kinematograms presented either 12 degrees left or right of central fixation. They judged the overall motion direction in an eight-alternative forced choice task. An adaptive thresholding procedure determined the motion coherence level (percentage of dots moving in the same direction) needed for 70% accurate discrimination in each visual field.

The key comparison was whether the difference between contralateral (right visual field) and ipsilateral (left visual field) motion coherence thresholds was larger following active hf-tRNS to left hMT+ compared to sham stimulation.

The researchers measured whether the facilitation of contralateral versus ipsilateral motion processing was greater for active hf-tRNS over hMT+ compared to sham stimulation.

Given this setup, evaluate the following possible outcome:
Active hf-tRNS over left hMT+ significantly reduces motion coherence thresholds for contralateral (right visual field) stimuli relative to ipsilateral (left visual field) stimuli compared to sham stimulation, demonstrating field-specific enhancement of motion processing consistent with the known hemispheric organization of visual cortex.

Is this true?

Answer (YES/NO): NO